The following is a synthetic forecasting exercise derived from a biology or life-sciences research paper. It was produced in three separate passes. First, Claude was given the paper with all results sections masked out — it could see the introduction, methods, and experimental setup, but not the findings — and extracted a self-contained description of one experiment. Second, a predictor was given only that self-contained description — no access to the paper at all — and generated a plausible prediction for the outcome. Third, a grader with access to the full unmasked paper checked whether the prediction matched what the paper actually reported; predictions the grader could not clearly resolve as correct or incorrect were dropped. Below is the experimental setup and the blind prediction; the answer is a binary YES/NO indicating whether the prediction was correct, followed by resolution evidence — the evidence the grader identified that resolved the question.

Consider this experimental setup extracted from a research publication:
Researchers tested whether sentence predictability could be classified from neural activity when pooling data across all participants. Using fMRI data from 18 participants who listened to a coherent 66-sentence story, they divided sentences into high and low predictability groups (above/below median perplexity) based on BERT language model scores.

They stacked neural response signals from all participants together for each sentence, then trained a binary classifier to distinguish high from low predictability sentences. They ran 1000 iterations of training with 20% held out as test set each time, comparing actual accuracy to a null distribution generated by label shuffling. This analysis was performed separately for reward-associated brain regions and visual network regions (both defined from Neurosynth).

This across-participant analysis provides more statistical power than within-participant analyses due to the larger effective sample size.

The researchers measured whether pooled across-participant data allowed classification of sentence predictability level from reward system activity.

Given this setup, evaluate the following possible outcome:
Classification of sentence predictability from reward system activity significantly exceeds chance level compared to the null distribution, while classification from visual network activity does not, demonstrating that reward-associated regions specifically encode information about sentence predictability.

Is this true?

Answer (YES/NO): NO